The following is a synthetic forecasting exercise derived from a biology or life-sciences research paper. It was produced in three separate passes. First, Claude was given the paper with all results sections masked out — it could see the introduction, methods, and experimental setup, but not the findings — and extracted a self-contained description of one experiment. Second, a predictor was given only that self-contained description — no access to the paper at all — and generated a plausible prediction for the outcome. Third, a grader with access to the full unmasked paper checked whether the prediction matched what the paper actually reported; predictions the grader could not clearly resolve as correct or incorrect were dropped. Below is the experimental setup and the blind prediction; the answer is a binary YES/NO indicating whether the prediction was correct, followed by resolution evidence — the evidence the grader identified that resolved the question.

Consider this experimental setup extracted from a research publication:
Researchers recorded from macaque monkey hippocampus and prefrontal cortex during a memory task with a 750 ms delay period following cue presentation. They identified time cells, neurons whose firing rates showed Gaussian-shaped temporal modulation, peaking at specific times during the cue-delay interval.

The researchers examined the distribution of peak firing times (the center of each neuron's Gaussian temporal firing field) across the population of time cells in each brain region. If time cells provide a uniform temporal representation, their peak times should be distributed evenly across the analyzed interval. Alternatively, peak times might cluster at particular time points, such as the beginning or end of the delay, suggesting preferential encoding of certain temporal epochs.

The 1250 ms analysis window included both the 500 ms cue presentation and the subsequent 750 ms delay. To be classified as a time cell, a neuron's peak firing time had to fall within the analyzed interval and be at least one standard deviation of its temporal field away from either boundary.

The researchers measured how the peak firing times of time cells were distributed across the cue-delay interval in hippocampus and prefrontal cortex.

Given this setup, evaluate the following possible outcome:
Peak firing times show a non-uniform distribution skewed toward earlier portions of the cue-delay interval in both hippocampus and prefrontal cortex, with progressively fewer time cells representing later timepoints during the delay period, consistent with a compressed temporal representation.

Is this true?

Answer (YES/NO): YES